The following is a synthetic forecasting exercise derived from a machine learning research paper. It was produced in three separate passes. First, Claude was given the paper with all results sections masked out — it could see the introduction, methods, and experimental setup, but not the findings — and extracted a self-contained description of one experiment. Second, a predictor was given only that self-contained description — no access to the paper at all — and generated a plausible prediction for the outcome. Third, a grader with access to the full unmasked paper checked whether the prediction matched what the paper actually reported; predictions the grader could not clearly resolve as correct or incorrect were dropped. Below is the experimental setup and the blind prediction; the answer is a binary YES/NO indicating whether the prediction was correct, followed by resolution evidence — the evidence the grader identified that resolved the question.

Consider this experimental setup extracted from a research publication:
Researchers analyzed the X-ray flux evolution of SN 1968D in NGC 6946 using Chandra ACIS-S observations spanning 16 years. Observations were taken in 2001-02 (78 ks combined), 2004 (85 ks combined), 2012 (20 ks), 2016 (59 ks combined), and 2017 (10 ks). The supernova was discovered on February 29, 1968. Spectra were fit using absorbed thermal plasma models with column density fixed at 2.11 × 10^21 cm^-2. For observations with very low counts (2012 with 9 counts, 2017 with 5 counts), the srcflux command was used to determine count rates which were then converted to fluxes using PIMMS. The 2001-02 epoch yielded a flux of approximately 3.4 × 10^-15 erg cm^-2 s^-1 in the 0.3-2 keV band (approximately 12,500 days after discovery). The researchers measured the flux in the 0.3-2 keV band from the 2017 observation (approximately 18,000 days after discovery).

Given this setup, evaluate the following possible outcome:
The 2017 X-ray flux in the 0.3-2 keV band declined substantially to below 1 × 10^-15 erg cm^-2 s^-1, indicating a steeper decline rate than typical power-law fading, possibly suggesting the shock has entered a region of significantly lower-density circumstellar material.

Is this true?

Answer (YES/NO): NO